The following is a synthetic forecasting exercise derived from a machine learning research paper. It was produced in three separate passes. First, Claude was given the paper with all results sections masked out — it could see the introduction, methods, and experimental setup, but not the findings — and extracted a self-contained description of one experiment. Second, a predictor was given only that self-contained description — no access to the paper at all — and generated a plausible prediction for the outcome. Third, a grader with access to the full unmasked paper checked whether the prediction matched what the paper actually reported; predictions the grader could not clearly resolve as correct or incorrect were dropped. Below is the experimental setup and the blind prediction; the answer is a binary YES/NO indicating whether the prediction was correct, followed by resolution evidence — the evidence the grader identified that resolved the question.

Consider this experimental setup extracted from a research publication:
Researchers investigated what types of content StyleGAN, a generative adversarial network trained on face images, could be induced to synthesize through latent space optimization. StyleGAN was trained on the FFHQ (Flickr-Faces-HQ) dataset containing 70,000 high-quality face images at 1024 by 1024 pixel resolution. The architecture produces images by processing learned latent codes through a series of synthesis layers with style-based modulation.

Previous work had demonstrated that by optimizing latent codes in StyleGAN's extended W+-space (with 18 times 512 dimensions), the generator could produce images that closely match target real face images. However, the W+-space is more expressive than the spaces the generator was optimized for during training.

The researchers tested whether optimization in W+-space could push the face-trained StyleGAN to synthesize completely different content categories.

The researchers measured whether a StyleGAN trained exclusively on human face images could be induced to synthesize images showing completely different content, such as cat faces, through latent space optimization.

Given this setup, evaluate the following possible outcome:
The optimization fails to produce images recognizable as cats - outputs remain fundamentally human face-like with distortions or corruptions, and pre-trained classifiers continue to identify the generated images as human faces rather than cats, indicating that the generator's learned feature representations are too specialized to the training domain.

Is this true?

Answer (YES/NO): NO